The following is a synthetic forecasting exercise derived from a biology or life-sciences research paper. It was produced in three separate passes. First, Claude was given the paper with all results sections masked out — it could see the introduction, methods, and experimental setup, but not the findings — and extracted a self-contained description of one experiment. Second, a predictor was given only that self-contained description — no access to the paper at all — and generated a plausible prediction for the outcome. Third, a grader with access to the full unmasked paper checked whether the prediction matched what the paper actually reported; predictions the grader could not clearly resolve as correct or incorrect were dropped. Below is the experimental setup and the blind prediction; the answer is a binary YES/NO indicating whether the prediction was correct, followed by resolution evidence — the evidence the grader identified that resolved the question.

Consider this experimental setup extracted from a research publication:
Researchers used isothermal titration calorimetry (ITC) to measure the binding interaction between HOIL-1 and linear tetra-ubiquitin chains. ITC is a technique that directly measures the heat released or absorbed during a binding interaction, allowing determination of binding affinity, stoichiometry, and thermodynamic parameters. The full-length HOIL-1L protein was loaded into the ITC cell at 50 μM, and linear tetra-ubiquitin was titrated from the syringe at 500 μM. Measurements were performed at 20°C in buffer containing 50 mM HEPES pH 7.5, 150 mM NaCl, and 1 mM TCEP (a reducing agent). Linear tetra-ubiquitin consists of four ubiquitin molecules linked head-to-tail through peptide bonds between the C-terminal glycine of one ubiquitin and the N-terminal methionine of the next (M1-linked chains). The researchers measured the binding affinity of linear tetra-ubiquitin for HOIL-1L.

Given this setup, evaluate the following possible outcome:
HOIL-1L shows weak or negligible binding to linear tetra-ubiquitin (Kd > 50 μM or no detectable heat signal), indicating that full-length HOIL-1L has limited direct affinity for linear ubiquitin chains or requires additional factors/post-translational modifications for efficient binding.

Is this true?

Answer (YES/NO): NO